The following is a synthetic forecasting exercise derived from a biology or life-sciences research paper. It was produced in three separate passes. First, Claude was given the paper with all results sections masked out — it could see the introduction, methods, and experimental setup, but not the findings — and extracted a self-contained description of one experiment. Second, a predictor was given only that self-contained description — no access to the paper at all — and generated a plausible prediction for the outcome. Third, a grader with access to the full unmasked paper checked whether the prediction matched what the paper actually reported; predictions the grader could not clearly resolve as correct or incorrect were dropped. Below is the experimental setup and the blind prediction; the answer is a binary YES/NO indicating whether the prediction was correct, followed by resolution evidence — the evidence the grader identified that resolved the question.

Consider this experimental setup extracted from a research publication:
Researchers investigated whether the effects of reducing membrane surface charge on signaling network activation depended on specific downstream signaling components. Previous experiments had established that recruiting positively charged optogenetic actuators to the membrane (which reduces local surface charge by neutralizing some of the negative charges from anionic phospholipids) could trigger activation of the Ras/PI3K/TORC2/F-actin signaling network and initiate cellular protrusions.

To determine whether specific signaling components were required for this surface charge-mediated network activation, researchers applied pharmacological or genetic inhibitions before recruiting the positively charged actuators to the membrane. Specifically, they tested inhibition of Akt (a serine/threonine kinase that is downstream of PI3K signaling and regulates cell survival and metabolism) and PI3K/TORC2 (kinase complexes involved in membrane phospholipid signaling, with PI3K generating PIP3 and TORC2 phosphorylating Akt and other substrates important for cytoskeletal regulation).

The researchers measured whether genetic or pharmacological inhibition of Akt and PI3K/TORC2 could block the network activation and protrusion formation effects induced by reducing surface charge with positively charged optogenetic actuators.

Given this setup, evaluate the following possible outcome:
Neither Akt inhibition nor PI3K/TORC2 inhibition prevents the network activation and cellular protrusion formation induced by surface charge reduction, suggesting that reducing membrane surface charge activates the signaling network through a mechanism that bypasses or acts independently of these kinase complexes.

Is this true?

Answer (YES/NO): NO